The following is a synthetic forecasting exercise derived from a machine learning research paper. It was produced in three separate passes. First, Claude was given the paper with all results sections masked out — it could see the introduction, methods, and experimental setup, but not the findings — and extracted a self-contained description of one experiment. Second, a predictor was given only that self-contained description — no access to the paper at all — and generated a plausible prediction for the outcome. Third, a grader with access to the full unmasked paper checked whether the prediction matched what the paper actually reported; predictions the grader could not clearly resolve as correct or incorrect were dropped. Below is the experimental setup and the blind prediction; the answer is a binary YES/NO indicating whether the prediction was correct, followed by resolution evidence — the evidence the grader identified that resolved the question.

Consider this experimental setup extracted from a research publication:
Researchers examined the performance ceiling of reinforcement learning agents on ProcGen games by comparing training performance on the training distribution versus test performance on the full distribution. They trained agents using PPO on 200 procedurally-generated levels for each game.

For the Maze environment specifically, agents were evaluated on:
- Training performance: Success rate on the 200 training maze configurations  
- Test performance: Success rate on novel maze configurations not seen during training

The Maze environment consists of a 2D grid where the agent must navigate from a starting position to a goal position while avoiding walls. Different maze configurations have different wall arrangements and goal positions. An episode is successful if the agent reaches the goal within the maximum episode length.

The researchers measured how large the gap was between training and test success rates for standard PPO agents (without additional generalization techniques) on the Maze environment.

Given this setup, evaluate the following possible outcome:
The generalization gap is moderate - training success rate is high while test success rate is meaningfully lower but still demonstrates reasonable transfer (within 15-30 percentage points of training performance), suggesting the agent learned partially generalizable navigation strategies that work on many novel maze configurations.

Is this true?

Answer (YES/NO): NO